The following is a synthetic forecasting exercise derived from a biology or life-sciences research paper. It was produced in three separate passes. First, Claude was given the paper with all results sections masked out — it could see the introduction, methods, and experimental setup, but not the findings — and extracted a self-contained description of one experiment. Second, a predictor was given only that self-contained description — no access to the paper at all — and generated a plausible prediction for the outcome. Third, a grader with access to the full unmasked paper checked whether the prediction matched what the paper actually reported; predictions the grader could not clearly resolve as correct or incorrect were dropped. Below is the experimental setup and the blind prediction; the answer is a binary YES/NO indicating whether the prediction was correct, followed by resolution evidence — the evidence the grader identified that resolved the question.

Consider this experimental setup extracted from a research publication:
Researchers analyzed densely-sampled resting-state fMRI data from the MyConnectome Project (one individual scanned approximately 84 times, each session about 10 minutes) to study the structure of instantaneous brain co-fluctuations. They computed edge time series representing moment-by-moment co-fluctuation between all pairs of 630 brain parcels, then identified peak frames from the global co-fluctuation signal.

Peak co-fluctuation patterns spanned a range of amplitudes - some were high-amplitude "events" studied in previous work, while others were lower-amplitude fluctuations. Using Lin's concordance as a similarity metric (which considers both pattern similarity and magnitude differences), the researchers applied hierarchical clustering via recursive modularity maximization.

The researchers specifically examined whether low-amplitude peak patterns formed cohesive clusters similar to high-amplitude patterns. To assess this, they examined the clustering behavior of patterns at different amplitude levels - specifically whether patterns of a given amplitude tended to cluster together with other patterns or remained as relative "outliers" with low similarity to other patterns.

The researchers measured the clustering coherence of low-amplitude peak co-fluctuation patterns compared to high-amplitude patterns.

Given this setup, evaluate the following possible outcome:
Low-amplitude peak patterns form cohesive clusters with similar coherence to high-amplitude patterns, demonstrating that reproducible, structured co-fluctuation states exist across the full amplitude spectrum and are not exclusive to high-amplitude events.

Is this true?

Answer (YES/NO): NO